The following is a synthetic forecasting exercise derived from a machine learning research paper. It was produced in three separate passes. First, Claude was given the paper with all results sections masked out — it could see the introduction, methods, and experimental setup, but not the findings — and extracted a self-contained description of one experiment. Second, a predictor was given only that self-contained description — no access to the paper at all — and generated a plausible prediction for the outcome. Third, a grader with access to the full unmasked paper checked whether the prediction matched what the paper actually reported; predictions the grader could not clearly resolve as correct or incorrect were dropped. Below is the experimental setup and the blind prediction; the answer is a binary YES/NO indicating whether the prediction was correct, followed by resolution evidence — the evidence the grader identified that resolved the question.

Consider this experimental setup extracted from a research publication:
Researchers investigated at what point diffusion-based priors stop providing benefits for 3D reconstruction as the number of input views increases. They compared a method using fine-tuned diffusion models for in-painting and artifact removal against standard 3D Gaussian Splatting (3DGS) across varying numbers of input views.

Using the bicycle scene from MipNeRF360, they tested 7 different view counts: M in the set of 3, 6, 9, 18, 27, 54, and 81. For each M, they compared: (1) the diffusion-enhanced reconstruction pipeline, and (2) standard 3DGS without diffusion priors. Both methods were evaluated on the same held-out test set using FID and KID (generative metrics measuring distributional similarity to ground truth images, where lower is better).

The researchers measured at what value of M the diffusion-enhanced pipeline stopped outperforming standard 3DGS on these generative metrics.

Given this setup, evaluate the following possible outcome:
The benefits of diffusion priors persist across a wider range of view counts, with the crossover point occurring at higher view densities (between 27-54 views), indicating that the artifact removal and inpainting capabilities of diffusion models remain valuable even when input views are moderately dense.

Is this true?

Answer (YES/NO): YES